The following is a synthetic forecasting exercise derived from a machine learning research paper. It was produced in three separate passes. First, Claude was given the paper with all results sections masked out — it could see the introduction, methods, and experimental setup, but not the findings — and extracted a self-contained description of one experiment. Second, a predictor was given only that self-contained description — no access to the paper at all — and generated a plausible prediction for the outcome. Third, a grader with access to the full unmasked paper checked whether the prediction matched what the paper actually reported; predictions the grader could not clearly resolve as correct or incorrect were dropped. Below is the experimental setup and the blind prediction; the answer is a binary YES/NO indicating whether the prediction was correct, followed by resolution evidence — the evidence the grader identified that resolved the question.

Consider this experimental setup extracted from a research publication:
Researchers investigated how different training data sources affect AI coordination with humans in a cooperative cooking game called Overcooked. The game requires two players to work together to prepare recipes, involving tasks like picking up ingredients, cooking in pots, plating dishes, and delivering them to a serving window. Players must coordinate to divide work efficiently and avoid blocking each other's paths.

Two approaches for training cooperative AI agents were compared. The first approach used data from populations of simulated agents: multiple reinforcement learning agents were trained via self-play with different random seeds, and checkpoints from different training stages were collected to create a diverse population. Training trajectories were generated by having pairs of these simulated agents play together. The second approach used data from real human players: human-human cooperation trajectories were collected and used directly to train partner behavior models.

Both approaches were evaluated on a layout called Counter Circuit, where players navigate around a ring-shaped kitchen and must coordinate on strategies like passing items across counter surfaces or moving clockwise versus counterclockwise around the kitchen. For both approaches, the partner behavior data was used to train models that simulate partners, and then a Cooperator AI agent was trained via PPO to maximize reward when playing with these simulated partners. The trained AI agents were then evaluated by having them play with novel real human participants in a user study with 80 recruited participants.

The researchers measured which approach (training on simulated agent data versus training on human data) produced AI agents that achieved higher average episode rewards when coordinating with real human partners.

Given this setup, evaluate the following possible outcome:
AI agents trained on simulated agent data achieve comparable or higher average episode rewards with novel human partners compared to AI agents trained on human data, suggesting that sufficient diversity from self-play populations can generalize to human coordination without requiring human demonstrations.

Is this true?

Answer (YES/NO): NO